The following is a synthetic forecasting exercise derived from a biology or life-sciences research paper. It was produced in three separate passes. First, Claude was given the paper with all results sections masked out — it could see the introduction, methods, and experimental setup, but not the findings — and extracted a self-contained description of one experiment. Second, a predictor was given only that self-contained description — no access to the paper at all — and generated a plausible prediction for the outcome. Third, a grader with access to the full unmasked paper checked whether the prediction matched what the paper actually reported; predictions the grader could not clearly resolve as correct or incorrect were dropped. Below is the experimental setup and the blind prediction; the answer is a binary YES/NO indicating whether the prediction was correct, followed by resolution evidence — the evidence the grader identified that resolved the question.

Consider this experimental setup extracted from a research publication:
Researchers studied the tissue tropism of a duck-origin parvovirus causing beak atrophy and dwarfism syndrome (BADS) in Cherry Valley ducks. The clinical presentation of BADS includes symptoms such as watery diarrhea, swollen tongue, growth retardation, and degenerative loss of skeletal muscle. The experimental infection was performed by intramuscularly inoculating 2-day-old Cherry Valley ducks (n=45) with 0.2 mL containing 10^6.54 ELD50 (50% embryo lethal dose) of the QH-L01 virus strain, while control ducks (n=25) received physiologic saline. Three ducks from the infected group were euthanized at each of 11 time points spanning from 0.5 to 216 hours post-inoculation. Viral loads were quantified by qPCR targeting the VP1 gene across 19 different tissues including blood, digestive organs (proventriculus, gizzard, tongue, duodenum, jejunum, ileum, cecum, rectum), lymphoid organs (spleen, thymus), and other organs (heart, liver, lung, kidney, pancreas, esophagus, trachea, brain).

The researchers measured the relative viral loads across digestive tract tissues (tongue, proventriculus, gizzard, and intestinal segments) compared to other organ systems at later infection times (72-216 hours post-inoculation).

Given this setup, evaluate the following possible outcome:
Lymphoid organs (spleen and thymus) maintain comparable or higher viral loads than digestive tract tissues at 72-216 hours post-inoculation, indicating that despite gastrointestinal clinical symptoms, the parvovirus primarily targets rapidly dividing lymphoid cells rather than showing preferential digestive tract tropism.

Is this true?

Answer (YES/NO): NO